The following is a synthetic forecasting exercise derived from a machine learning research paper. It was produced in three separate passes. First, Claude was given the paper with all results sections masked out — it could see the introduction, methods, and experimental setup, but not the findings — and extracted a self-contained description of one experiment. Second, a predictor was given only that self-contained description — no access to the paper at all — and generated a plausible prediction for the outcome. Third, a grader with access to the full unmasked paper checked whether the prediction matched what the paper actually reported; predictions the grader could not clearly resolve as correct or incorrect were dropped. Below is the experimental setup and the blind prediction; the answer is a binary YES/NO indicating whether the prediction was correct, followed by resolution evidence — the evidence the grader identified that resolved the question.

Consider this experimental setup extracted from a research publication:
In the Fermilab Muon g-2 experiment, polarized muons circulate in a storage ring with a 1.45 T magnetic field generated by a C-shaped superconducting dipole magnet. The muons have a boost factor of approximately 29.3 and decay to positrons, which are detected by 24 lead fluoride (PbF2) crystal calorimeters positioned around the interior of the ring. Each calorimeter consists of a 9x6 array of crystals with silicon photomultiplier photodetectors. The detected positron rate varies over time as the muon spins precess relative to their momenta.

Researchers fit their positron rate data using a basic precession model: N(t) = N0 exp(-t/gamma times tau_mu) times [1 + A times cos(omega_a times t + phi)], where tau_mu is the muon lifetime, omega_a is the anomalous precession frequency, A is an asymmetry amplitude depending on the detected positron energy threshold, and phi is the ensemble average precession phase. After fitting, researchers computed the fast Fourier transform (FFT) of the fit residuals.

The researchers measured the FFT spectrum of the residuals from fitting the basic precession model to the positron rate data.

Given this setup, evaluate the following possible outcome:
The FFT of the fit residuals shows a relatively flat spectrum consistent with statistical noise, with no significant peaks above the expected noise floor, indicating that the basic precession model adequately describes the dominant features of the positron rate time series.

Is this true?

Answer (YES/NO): NO